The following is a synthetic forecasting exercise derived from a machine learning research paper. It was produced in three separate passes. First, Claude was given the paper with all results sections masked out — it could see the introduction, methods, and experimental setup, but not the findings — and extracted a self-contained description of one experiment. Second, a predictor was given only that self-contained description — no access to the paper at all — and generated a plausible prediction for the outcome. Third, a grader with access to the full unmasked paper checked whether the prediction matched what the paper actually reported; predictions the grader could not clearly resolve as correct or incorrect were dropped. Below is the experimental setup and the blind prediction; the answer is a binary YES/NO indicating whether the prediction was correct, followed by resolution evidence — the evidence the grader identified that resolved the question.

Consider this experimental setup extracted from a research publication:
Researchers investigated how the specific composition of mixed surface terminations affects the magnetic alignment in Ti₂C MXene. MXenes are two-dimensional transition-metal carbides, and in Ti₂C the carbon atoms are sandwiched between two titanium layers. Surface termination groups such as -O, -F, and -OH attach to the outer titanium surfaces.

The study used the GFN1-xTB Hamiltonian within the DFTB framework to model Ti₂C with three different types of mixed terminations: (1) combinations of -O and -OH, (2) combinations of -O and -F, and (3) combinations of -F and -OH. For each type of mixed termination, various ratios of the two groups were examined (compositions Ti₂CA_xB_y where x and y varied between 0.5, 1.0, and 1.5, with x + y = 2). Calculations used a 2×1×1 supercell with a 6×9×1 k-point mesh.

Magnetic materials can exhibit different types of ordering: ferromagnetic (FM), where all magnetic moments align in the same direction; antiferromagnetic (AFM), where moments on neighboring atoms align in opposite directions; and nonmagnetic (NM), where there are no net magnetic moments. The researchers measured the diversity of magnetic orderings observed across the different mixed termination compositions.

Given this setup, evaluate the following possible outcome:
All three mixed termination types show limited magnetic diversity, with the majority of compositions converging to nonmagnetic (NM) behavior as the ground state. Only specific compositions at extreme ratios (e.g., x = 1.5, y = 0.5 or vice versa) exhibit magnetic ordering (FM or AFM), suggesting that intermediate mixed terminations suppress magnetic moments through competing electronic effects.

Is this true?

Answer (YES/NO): NO